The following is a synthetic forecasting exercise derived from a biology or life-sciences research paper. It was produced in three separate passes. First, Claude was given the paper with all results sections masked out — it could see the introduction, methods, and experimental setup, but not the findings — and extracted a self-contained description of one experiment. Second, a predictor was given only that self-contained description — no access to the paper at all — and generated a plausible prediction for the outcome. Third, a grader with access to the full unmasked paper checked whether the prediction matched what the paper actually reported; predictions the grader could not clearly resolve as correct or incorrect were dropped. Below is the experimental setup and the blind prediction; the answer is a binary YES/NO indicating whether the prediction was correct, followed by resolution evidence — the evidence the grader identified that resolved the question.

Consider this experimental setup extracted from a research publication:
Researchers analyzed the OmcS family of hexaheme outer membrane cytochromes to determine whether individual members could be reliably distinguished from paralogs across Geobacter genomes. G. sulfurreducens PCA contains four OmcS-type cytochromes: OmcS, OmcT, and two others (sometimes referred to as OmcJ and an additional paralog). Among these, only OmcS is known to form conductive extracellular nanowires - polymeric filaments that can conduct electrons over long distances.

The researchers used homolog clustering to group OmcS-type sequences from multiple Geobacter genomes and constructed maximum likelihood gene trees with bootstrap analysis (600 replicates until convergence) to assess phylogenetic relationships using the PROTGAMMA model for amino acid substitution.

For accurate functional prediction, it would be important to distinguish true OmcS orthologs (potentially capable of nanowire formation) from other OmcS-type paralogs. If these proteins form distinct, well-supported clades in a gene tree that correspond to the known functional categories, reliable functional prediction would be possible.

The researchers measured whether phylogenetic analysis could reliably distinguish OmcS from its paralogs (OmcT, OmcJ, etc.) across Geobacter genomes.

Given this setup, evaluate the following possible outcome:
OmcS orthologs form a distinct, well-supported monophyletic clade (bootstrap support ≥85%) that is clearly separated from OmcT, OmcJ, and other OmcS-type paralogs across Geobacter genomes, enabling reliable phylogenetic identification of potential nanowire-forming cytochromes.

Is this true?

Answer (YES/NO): NO